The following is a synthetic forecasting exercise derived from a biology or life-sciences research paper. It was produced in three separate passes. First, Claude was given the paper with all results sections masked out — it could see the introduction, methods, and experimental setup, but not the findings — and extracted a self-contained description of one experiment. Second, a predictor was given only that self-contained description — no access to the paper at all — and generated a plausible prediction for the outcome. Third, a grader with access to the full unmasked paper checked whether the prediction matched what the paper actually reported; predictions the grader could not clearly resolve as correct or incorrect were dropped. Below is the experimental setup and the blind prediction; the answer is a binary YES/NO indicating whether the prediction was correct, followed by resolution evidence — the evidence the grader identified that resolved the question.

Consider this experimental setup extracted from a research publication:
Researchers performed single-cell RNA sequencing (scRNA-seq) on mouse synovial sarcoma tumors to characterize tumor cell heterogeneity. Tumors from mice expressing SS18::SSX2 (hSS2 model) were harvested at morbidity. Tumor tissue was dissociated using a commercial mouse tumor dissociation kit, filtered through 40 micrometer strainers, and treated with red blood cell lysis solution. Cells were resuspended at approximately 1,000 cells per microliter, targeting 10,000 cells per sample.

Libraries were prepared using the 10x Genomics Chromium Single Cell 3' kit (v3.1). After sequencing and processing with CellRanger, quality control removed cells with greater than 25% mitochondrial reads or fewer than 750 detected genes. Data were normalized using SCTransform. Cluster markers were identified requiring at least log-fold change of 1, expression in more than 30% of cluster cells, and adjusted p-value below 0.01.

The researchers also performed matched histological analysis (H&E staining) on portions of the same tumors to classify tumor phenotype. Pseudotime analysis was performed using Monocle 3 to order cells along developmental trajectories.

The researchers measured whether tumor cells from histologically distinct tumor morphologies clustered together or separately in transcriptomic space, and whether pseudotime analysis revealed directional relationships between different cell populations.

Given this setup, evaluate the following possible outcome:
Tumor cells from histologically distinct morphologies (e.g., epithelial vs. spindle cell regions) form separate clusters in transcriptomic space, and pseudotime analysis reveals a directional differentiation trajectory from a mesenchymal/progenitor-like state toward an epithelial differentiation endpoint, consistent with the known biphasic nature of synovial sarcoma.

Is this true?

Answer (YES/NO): NO